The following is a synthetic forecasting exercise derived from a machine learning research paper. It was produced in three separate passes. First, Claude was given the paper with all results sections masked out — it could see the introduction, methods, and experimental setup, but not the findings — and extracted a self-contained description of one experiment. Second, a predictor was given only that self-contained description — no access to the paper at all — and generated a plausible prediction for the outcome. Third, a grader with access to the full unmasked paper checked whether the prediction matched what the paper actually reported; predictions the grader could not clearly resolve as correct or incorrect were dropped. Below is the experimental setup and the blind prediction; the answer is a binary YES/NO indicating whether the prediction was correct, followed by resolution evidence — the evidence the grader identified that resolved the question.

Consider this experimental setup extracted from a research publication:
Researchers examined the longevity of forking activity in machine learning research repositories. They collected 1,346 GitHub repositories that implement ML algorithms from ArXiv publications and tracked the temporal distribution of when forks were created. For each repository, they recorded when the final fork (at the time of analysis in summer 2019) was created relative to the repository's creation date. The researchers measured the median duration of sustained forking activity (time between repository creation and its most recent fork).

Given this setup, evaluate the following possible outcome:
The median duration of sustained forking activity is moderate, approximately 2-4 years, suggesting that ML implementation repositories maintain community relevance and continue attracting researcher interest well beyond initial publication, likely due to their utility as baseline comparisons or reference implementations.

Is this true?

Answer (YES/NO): YES